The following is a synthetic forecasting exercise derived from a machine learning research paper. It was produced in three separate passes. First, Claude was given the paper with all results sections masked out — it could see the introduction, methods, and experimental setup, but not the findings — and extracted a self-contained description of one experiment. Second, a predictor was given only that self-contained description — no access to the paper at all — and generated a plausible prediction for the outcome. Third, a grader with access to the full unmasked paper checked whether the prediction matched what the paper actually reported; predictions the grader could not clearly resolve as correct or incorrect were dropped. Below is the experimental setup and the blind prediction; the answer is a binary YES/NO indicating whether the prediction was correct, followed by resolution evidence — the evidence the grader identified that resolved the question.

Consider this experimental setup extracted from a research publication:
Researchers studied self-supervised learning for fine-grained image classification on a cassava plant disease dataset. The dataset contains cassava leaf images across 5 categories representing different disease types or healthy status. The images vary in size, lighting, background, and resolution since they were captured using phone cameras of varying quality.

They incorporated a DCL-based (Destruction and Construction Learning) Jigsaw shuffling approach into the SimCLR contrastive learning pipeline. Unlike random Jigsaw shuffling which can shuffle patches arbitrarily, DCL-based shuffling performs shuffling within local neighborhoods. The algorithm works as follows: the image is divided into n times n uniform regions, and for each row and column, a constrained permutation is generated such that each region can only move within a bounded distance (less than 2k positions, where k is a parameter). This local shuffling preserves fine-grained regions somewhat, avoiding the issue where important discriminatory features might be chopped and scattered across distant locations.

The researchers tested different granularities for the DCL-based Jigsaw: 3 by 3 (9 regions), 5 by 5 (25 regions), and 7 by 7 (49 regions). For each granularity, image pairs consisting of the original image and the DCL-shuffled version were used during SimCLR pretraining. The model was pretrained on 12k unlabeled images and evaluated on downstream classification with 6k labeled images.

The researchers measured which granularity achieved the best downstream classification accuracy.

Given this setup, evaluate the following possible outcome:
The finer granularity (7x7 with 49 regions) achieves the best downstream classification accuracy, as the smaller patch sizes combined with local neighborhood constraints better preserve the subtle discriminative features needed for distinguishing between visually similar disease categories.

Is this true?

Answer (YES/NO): NO